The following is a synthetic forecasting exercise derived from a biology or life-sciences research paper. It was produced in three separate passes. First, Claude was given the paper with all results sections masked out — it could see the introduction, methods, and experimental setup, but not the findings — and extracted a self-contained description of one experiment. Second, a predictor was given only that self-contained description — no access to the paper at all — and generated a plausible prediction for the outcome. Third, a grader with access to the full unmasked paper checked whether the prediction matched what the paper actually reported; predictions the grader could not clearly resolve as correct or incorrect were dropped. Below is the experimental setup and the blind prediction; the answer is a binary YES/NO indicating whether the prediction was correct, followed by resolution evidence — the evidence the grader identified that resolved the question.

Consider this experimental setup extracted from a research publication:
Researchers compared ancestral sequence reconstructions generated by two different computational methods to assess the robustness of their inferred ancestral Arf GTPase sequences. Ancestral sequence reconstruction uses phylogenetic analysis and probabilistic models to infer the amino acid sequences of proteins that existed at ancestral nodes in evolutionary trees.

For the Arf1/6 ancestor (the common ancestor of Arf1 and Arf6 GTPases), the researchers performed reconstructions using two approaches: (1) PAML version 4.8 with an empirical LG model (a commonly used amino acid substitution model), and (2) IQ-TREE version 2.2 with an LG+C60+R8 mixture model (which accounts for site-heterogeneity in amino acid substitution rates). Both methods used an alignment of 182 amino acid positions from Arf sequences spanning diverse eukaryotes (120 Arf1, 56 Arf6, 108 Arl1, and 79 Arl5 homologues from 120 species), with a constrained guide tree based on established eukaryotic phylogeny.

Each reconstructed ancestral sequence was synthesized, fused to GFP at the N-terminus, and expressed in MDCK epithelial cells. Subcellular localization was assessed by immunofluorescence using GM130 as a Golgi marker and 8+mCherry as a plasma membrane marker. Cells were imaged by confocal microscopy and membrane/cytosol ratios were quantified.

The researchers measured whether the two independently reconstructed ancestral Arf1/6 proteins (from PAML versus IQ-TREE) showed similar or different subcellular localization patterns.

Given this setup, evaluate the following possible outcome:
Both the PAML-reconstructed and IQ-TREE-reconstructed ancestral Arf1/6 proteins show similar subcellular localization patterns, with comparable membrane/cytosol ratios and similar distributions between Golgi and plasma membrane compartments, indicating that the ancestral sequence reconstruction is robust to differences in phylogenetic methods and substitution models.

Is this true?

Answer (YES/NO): YES